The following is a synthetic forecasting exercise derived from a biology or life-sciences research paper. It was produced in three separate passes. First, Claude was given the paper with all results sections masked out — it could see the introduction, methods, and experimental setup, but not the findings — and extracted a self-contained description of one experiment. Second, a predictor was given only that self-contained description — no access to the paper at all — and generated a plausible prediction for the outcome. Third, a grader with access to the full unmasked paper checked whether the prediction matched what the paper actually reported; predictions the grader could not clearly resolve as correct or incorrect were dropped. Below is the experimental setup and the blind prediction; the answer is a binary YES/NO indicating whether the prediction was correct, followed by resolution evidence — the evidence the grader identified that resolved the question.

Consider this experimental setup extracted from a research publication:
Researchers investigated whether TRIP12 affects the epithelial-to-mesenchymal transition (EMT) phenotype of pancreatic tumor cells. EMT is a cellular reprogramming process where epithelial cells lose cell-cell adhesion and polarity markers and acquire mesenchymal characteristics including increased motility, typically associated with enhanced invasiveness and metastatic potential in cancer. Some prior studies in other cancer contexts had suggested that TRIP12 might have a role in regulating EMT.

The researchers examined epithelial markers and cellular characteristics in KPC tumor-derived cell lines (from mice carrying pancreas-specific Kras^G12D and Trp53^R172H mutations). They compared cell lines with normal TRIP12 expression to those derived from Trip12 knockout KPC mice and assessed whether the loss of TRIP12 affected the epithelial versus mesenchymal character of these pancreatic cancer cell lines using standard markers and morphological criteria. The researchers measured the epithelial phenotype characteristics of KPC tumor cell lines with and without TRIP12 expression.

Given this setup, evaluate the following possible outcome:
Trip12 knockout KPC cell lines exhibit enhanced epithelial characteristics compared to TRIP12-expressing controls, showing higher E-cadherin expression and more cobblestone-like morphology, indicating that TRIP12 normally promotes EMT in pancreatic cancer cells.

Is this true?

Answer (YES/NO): NO